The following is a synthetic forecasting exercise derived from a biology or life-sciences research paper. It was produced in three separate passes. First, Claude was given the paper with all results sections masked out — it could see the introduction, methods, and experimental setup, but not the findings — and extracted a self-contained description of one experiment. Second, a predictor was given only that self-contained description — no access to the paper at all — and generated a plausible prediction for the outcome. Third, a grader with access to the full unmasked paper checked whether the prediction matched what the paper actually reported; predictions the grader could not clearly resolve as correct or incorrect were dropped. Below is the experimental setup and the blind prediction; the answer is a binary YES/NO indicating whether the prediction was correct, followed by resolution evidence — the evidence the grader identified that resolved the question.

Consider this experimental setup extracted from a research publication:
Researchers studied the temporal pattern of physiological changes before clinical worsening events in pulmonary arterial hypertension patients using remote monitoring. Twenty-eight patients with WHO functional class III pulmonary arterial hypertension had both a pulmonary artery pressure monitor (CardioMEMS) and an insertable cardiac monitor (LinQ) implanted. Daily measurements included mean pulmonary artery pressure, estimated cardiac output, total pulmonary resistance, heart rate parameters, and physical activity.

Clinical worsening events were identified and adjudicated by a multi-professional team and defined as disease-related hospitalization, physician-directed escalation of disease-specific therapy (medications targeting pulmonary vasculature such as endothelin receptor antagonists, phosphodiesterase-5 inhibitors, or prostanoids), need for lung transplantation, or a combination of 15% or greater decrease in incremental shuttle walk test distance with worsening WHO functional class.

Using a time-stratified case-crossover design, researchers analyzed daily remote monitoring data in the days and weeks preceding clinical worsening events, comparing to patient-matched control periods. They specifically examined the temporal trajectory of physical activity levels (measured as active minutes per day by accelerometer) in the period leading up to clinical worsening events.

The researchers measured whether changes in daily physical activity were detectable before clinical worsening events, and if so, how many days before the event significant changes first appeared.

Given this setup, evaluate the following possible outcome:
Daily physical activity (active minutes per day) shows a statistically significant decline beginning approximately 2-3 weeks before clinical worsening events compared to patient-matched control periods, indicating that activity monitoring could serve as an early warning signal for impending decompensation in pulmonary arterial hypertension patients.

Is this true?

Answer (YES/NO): NO